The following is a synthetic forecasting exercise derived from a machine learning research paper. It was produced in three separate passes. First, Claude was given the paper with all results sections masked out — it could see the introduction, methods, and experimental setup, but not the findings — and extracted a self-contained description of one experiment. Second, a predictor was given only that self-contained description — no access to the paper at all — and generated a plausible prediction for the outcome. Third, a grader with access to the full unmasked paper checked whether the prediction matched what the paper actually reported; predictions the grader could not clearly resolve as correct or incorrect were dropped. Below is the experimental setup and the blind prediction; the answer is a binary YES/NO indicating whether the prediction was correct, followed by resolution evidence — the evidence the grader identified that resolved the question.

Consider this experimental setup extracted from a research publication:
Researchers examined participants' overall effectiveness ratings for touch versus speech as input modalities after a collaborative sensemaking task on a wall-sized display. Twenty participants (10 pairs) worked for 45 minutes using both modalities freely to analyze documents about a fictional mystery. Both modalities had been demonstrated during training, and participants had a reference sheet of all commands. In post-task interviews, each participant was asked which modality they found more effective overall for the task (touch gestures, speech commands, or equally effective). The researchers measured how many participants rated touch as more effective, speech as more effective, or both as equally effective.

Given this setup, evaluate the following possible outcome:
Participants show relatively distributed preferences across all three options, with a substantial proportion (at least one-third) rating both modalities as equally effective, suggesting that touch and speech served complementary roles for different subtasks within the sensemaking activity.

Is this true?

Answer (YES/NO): NO